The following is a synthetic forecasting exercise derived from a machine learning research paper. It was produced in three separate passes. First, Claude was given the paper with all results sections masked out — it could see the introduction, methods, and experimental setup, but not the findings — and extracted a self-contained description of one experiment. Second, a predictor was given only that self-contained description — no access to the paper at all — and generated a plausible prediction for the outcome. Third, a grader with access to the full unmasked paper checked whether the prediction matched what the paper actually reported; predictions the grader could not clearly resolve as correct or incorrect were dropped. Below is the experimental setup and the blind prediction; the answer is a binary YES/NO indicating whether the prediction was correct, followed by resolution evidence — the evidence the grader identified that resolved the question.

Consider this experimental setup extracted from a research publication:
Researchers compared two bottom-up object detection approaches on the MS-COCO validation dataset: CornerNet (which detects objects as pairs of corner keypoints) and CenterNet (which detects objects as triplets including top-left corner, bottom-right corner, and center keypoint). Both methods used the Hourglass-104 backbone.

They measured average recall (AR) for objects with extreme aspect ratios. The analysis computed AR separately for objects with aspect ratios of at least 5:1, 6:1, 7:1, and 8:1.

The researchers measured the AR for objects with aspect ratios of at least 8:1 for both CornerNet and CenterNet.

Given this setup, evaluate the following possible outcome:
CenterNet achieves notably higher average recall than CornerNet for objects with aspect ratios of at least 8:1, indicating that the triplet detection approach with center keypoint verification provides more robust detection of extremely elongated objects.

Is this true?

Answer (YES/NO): NO